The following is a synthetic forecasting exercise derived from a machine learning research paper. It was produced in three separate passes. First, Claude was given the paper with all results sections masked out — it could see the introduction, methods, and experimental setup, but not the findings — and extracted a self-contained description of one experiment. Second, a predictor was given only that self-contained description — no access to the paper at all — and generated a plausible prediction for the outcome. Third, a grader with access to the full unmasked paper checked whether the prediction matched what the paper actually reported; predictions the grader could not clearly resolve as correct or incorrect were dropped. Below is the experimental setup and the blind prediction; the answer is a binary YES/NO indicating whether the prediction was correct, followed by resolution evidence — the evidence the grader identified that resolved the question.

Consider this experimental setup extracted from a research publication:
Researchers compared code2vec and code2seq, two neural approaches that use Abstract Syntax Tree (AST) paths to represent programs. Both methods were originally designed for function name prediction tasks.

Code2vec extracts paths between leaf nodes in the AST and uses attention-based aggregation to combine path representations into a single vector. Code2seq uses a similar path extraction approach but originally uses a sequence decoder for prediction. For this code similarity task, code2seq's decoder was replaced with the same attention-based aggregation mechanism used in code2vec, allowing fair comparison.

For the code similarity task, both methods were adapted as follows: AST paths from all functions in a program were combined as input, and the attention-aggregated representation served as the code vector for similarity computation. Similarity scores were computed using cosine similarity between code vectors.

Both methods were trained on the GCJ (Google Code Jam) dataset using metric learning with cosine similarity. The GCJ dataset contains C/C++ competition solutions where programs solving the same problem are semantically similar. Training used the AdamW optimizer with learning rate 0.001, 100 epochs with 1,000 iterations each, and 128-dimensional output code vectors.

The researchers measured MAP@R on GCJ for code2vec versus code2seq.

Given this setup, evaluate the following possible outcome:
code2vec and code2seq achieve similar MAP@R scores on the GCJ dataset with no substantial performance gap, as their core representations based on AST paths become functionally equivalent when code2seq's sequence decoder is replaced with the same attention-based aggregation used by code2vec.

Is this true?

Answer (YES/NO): NO